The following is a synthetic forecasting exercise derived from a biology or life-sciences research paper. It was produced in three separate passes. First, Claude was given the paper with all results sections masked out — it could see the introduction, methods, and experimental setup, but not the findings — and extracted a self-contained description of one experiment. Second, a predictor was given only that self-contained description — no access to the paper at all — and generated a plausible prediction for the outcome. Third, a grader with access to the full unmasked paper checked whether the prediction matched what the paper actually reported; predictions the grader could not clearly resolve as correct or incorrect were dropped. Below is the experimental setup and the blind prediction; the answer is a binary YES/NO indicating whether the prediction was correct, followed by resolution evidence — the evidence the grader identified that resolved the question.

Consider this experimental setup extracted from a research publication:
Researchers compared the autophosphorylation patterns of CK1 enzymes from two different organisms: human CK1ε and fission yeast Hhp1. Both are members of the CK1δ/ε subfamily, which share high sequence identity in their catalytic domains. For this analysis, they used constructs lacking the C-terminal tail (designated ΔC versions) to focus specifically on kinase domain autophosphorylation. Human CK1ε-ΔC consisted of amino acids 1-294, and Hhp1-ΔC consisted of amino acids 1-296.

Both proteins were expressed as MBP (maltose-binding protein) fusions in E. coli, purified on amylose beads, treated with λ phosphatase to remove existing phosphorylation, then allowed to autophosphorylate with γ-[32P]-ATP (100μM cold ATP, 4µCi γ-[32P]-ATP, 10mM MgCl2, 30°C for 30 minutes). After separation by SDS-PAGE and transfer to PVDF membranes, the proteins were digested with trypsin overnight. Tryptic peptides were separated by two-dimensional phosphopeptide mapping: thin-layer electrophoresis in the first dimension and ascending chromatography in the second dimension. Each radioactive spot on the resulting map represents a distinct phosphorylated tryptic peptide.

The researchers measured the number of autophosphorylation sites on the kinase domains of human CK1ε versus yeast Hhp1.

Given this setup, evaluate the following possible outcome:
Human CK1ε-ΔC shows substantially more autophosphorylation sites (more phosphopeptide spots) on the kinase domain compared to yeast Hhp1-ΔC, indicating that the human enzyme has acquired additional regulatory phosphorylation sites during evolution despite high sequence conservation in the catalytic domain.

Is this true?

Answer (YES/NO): NO